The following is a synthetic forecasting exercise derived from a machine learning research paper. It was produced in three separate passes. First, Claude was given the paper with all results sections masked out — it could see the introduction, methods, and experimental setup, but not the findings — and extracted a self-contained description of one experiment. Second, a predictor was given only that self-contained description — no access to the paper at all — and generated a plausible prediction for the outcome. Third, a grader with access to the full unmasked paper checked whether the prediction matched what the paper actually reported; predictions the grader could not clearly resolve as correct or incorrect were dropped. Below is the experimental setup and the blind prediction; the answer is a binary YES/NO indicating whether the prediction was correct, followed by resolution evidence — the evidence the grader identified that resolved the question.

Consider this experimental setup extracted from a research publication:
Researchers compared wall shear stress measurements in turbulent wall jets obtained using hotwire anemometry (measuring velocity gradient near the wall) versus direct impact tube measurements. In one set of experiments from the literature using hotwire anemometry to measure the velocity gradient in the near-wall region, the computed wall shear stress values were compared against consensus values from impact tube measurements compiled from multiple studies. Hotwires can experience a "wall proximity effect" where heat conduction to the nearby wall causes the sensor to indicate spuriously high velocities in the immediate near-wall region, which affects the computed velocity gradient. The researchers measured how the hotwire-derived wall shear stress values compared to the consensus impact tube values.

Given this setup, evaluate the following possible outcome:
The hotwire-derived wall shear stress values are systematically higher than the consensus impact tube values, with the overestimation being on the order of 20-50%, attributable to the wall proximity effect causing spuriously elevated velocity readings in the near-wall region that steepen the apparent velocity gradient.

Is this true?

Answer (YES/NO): NO